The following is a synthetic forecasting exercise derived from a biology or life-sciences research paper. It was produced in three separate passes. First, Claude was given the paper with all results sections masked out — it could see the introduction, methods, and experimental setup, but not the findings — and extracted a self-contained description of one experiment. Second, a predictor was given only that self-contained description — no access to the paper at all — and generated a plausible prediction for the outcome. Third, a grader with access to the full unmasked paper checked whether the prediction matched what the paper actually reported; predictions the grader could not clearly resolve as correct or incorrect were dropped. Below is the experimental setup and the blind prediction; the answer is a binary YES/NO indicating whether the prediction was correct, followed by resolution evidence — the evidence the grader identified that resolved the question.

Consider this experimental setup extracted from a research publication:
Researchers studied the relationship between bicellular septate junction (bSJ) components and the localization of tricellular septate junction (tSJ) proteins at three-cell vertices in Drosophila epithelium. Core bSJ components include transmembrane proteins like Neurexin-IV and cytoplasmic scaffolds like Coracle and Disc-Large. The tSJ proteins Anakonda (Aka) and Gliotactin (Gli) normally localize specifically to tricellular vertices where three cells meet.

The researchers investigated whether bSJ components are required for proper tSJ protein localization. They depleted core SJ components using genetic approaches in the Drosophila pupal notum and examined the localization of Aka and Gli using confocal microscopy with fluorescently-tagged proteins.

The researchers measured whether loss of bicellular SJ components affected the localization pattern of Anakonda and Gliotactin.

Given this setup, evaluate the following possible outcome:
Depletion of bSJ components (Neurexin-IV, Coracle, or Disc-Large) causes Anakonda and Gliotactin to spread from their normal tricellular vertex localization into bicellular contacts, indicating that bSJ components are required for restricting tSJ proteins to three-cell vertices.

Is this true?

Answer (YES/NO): YES